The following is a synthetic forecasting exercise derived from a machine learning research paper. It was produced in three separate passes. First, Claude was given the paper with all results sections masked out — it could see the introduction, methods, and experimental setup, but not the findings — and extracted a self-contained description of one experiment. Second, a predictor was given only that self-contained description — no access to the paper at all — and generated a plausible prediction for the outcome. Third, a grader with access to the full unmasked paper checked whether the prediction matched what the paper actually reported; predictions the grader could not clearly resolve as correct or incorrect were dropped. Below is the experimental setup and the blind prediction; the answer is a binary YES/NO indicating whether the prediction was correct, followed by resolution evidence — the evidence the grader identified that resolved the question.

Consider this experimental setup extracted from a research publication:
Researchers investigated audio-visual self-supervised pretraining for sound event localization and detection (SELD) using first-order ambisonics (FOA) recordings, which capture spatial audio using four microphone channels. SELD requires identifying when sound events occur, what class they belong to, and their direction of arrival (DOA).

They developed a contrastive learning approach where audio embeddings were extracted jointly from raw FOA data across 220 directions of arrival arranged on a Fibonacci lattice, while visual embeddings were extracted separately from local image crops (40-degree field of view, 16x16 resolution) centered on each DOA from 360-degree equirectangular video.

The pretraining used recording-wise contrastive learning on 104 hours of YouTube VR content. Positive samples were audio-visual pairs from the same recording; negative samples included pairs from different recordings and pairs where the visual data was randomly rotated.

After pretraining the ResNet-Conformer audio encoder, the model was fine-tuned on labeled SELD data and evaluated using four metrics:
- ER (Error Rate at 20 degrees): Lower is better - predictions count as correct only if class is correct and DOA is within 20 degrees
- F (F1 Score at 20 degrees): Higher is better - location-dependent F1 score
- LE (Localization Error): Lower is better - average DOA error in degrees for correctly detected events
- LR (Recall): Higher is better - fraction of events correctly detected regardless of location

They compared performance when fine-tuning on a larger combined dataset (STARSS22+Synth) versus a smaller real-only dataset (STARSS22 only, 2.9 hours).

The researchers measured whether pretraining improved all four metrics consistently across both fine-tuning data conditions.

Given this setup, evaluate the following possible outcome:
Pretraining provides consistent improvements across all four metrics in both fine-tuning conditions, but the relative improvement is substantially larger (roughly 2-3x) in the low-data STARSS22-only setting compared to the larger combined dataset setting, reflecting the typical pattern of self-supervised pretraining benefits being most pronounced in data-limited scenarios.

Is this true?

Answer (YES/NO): NO